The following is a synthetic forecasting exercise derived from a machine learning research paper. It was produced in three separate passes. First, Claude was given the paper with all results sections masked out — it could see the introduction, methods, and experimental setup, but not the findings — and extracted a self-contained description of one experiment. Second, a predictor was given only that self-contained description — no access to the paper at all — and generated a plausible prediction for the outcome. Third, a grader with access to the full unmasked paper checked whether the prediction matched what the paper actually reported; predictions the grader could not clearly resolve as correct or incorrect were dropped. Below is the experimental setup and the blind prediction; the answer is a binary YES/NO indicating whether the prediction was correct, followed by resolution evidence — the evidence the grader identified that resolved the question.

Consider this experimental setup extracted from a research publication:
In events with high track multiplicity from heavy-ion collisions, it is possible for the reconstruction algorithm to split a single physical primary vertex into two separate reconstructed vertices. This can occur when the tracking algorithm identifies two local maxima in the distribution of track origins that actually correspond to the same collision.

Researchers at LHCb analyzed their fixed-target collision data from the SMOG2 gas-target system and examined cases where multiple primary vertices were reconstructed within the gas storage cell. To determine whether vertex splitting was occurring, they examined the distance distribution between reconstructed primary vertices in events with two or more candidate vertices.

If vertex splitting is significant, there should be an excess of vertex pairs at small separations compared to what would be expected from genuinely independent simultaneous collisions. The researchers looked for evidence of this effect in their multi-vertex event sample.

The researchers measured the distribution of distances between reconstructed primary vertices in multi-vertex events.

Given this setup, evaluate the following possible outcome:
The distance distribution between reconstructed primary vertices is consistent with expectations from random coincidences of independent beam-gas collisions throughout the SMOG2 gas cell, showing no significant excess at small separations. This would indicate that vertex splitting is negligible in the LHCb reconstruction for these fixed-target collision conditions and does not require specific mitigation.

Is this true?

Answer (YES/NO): NO